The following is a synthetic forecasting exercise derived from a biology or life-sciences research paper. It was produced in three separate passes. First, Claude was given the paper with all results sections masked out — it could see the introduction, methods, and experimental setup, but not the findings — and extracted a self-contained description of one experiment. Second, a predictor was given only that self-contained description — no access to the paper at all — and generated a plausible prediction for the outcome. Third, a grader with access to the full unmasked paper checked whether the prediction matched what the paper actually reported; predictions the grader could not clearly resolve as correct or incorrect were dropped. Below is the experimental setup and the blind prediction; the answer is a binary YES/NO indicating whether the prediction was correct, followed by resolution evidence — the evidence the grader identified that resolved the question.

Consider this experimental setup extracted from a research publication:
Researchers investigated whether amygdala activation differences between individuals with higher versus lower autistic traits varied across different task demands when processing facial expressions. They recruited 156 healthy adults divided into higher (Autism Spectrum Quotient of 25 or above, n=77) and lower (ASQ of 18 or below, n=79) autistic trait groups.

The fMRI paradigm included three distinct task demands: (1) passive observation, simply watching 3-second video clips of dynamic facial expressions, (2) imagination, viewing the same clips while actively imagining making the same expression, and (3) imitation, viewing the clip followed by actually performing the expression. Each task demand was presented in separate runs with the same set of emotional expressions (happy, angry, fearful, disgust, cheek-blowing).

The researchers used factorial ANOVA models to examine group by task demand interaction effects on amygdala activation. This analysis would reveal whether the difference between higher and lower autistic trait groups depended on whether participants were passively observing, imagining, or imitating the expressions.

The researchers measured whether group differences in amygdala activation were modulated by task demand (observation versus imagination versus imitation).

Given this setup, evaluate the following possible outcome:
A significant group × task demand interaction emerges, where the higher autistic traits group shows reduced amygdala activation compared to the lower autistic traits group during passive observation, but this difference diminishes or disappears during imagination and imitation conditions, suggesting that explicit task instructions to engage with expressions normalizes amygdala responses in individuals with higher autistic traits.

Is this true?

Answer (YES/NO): NO